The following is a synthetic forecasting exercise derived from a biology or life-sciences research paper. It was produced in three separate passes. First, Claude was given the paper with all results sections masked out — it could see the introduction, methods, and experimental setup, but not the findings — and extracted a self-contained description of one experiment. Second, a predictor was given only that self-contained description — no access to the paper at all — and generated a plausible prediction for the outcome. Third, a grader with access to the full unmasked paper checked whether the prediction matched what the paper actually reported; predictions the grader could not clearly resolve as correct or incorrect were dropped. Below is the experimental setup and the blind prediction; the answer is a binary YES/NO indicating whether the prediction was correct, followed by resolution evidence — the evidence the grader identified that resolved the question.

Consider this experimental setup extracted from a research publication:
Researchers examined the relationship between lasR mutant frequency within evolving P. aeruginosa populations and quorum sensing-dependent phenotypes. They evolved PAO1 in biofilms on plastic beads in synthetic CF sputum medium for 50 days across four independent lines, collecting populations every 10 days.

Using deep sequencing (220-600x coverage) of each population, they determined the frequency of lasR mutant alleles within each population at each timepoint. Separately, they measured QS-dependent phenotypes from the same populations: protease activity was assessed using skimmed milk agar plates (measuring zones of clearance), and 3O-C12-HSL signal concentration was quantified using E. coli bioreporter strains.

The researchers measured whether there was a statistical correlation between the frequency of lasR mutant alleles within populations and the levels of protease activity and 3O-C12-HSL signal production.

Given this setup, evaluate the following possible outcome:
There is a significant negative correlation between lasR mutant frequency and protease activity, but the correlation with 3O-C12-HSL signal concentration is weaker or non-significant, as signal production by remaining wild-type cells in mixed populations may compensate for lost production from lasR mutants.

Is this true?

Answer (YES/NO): YES